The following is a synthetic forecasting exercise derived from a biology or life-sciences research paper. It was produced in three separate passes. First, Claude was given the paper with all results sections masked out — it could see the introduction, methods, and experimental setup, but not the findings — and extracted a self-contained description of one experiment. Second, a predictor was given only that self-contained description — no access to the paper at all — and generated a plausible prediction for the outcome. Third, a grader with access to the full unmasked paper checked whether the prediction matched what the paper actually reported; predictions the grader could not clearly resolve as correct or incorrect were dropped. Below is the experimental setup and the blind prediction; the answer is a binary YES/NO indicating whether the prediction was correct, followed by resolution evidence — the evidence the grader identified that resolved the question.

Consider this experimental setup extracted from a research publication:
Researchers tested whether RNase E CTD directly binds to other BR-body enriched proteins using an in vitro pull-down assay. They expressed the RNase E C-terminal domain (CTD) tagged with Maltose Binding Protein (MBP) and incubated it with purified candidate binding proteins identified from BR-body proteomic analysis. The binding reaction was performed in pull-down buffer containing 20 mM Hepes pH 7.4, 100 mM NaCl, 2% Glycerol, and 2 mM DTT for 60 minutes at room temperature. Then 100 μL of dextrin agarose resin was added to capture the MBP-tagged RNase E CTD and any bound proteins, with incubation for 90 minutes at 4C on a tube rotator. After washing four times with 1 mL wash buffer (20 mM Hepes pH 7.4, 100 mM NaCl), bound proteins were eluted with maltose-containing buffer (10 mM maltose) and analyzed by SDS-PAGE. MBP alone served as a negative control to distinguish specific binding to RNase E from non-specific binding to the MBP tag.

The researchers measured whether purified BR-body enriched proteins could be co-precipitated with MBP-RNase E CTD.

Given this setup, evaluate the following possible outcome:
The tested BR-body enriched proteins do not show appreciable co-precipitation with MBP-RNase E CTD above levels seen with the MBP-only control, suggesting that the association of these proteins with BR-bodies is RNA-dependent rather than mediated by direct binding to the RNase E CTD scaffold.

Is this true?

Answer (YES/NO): NO